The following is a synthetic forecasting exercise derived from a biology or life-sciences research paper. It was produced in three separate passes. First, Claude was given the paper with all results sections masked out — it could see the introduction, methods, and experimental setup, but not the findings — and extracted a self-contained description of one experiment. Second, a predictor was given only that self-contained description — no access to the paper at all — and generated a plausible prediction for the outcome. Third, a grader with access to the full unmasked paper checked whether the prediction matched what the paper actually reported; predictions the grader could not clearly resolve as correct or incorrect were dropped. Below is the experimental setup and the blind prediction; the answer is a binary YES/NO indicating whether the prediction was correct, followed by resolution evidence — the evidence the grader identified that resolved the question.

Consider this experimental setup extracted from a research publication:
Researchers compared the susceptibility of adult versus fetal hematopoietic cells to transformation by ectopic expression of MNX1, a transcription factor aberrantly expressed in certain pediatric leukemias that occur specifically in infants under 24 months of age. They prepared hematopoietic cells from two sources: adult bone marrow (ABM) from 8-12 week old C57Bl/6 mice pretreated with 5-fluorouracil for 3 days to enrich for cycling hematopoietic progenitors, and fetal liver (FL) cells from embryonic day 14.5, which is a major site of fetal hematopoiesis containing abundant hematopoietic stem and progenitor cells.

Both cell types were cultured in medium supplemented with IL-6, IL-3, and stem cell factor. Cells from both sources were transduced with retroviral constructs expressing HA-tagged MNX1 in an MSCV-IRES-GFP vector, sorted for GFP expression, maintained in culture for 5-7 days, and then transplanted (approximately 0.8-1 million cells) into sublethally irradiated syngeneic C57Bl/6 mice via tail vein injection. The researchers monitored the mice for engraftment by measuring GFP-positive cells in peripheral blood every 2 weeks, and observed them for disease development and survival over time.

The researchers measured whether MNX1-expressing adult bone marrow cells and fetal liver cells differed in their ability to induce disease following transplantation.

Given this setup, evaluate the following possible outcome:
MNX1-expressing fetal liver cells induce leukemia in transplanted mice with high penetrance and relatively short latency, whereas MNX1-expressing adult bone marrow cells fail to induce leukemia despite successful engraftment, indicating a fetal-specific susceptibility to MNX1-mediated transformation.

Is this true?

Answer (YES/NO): YES